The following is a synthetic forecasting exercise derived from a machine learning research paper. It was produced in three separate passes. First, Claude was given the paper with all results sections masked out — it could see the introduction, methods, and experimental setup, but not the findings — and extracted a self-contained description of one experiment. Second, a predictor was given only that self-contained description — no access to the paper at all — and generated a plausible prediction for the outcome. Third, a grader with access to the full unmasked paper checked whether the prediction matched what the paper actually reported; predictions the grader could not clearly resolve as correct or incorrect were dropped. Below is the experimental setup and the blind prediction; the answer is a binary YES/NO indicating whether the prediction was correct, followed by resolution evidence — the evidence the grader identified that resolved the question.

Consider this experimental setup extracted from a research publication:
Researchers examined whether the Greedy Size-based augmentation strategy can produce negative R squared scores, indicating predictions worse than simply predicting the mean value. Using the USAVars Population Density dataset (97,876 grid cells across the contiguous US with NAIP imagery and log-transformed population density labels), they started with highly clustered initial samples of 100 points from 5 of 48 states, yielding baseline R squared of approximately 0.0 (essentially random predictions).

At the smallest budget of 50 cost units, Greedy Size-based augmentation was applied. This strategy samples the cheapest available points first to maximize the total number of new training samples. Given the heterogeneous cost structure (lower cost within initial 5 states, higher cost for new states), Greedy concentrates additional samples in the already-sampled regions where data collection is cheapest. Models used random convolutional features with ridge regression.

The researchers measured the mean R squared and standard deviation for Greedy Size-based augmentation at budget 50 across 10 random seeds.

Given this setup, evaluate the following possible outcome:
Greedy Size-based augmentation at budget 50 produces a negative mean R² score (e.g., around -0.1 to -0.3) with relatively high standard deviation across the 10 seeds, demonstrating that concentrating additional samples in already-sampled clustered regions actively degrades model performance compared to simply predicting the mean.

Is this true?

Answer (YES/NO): YES